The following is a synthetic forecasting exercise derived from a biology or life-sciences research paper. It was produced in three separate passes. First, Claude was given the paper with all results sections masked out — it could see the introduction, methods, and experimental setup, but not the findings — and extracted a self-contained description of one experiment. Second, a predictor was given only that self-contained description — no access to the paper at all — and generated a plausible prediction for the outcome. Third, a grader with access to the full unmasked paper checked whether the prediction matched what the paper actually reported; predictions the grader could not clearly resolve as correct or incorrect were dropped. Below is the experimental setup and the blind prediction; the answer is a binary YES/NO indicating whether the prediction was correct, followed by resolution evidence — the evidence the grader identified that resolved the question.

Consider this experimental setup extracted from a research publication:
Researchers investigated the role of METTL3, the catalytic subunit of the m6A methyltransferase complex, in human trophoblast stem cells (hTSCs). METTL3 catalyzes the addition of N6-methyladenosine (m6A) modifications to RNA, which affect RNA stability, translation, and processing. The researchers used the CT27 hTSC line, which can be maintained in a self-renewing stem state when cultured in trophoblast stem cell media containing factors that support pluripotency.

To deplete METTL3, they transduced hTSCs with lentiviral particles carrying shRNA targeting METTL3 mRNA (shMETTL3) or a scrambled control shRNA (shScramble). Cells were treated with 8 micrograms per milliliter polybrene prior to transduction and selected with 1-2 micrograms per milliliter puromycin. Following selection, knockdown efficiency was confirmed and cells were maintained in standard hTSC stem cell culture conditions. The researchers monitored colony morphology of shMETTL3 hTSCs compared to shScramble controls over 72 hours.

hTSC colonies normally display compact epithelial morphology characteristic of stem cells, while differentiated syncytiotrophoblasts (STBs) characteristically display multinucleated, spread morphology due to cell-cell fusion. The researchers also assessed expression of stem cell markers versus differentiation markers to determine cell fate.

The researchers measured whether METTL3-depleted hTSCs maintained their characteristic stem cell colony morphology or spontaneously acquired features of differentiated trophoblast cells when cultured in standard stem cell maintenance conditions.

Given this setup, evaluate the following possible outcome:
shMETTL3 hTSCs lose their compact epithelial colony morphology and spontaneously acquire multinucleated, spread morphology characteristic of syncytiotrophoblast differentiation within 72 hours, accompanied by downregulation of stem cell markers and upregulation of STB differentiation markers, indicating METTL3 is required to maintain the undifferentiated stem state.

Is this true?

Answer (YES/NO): YES